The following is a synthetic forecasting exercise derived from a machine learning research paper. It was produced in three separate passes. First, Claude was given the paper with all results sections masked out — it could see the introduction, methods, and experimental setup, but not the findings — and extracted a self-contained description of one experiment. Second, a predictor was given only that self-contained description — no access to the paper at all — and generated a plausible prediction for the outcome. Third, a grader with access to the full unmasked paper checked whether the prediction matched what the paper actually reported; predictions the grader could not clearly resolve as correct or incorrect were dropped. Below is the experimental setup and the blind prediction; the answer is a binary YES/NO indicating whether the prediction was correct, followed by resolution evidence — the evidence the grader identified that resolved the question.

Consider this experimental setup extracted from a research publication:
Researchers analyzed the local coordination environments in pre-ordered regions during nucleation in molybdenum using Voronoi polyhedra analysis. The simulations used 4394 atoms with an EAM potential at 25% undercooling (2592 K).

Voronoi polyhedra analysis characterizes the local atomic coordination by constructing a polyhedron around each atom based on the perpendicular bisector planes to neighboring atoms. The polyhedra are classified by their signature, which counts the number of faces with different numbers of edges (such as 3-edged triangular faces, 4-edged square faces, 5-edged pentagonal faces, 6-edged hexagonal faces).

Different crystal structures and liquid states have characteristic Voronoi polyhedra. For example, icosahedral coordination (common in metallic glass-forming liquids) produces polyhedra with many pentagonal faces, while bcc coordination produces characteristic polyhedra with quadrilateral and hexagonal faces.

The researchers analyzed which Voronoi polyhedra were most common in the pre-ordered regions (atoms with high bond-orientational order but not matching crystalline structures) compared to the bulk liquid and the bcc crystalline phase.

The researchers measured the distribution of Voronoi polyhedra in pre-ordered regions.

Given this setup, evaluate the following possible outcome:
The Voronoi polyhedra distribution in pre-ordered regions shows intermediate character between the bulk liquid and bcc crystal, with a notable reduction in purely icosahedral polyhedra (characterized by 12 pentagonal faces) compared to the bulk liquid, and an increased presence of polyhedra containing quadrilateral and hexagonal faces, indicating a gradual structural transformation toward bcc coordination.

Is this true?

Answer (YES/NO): YES